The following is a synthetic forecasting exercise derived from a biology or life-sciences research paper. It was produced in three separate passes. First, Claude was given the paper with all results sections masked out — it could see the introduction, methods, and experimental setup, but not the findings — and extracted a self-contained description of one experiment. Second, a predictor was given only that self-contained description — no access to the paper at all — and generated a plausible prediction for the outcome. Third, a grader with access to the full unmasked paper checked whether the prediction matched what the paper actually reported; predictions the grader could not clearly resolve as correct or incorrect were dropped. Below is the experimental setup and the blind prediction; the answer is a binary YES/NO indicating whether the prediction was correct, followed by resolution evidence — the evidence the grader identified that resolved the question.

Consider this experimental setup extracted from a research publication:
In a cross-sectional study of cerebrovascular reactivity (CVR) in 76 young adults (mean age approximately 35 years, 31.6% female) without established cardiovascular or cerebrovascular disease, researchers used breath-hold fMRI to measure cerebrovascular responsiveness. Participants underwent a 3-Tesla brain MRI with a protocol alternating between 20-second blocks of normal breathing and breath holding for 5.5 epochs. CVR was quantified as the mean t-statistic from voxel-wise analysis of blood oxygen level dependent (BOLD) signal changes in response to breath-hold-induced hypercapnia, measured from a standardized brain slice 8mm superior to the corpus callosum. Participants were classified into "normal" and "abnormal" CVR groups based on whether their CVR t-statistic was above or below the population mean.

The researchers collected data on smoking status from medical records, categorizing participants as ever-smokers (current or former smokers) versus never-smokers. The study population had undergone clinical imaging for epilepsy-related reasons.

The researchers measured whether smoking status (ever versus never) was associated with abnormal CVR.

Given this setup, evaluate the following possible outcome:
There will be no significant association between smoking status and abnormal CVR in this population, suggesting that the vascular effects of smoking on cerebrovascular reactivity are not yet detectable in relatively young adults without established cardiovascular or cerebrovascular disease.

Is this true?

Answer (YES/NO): YES